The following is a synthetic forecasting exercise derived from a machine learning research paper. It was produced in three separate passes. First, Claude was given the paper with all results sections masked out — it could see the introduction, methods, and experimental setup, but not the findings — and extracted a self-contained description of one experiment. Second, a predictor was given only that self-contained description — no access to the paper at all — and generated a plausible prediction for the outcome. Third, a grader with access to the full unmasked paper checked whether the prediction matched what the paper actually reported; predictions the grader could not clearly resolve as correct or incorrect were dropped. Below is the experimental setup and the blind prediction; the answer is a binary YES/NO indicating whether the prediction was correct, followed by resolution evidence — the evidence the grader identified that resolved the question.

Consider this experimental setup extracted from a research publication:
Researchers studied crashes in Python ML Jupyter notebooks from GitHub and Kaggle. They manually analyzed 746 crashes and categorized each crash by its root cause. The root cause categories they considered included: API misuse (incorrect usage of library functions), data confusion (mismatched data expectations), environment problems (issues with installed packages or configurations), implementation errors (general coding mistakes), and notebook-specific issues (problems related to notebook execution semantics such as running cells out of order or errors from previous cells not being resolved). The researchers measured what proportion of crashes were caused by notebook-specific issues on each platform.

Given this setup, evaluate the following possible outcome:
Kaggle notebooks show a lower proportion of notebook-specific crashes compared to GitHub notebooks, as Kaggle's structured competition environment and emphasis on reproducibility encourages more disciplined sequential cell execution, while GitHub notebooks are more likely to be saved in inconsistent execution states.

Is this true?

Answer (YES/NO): YES